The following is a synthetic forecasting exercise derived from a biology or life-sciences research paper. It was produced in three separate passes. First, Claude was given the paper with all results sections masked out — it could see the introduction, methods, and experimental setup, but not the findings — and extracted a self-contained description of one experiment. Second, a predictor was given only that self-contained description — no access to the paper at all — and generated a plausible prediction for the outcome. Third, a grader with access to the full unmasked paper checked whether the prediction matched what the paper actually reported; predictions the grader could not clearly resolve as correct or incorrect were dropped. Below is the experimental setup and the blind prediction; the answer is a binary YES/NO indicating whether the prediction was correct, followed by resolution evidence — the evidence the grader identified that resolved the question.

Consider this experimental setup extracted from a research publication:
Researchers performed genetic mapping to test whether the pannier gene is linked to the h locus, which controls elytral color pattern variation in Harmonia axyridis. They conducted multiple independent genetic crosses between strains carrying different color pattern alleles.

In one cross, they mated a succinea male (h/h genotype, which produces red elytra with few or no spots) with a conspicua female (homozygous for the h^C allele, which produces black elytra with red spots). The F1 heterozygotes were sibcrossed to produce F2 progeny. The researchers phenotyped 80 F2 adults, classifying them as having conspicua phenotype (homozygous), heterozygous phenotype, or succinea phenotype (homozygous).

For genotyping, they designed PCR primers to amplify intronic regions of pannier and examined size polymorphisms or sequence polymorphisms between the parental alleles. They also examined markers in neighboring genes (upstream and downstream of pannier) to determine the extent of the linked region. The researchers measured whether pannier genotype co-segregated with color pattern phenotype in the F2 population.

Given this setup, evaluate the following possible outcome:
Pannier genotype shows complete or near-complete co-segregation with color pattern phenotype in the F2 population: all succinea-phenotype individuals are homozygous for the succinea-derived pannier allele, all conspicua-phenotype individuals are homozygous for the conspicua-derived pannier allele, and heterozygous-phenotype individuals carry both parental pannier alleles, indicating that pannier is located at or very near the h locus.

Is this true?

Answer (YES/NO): YES